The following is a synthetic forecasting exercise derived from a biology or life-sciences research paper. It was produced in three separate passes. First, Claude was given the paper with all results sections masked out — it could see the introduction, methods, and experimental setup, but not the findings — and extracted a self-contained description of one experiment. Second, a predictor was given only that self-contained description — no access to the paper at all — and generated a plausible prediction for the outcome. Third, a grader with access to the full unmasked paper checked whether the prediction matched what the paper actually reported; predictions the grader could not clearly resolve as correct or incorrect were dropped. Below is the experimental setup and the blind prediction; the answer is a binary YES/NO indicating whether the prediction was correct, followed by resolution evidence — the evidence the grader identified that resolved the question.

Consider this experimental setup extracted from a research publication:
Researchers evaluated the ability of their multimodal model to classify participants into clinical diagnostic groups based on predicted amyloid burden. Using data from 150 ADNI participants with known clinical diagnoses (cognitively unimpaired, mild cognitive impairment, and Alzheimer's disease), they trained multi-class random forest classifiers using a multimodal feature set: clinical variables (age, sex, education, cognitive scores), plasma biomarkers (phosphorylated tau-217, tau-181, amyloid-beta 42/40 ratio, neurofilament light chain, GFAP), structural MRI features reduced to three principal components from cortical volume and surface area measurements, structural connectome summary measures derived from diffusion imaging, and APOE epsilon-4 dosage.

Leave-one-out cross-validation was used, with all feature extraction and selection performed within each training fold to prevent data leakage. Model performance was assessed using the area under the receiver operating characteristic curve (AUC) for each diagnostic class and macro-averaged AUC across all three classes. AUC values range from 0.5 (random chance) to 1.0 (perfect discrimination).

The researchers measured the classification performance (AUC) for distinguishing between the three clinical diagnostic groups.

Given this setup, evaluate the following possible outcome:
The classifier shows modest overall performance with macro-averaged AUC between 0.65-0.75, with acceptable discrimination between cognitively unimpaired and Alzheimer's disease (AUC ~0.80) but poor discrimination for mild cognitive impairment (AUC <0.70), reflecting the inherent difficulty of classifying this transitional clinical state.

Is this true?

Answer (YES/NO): NO